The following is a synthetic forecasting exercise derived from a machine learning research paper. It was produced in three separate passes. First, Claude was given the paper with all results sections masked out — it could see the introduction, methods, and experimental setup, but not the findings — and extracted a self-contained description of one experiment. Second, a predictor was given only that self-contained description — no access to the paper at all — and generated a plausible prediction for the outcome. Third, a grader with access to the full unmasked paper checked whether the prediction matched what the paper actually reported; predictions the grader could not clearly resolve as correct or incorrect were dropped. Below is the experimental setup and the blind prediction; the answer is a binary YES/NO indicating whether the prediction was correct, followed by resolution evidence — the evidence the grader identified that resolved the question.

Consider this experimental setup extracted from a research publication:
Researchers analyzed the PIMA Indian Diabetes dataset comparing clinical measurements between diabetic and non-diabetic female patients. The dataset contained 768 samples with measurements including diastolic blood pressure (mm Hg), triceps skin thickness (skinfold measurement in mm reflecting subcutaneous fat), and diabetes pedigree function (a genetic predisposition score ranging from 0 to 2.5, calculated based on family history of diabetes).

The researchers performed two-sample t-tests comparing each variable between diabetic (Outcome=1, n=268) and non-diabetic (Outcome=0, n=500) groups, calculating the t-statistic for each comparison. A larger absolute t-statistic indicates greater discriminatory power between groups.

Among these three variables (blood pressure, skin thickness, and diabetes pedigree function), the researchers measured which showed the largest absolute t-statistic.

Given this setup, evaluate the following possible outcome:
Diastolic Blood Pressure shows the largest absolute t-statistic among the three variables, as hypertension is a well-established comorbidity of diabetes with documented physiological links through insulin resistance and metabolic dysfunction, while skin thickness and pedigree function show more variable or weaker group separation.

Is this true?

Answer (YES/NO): NO